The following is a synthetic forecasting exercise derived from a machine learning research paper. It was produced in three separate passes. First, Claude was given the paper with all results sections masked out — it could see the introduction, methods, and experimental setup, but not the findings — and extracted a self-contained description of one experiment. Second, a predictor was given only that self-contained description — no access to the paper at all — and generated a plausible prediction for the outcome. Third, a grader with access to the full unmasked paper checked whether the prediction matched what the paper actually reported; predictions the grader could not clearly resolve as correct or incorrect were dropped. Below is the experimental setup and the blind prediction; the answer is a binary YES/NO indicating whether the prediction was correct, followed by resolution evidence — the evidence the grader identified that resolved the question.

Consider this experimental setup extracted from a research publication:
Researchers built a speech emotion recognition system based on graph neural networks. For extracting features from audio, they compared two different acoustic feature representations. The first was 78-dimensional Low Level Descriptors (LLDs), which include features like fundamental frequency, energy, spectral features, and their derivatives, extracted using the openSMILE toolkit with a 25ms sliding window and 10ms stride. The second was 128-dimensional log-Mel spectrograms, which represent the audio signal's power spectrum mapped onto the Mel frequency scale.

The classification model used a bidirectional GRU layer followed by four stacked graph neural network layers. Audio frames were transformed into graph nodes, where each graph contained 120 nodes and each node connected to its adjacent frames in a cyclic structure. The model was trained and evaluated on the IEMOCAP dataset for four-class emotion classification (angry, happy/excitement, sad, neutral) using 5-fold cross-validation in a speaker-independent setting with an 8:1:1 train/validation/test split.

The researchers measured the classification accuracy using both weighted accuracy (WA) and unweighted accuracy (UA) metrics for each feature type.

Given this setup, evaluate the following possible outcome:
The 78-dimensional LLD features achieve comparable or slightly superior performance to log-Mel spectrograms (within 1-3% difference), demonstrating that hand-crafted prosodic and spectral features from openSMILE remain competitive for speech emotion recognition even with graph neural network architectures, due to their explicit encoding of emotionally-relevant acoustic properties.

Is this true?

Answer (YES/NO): NO